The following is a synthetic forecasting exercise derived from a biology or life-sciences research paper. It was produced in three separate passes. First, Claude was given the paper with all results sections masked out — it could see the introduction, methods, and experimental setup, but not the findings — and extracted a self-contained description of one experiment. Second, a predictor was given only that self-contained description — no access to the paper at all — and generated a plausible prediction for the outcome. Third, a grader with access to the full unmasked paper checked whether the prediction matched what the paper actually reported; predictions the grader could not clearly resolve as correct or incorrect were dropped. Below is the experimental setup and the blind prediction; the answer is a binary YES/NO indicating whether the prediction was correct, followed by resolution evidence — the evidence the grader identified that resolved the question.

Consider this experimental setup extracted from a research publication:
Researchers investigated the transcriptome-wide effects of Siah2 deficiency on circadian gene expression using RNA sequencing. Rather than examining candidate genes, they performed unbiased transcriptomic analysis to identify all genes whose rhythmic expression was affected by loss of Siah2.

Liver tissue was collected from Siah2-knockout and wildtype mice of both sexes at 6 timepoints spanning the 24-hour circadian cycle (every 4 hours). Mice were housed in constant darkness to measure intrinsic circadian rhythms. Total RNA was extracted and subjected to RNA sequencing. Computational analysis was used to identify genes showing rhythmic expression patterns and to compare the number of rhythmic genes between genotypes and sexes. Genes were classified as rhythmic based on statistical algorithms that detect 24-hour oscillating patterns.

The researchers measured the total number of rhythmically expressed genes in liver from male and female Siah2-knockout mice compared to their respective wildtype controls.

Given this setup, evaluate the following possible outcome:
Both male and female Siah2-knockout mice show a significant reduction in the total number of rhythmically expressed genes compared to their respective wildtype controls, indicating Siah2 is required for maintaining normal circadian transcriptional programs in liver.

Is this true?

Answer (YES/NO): NO